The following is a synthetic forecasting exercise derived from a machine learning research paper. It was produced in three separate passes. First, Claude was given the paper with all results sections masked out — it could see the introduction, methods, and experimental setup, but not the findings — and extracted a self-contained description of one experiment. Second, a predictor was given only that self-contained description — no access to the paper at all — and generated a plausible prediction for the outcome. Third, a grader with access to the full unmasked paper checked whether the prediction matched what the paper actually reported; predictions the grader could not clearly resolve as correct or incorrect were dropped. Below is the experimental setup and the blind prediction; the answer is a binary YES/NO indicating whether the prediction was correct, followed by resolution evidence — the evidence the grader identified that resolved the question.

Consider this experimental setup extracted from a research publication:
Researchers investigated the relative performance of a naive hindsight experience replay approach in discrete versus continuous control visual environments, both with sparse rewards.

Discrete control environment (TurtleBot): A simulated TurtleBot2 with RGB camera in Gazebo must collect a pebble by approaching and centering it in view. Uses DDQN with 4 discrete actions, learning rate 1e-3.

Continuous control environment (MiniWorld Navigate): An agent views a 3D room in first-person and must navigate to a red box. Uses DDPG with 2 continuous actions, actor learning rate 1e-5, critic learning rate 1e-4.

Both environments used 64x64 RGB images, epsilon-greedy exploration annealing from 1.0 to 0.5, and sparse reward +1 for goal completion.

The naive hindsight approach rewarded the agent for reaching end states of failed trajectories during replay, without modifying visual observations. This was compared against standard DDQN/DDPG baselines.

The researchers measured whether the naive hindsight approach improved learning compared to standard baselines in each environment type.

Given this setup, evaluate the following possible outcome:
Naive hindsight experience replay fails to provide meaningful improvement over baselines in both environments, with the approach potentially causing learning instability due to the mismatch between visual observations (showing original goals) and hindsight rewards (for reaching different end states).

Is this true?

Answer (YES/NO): NO